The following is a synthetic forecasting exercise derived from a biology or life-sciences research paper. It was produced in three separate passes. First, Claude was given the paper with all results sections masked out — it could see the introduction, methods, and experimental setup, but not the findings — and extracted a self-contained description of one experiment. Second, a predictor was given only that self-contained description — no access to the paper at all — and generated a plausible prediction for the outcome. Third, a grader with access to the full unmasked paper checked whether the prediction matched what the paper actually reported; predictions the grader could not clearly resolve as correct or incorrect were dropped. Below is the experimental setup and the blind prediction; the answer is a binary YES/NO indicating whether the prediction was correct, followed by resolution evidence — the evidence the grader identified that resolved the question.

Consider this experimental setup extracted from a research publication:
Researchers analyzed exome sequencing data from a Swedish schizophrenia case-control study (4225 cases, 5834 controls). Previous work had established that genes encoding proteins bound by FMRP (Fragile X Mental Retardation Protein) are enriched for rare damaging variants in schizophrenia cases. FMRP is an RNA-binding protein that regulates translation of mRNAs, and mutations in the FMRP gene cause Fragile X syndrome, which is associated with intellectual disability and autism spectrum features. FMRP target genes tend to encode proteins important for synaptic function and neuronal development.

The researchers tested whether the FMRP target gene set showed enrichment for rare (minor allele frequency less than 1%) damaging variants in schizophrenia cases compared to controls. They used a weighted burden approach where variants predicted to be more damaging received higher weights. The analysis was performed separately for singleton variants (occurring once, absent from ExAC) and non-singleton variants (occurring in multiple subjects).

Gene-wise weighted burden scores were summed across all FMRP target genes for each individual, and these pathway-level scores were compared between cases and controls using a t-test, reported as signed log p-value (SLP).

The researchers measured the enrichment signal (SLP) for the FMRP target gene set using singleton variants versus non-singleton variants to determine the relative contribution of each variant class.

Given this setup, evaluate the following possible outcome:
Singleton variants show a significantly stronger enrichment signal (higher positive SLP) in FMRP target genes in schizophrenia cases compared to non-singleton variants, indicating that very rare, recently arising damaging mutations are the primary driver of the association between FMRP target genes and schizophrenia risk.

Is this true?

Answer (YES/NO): NO